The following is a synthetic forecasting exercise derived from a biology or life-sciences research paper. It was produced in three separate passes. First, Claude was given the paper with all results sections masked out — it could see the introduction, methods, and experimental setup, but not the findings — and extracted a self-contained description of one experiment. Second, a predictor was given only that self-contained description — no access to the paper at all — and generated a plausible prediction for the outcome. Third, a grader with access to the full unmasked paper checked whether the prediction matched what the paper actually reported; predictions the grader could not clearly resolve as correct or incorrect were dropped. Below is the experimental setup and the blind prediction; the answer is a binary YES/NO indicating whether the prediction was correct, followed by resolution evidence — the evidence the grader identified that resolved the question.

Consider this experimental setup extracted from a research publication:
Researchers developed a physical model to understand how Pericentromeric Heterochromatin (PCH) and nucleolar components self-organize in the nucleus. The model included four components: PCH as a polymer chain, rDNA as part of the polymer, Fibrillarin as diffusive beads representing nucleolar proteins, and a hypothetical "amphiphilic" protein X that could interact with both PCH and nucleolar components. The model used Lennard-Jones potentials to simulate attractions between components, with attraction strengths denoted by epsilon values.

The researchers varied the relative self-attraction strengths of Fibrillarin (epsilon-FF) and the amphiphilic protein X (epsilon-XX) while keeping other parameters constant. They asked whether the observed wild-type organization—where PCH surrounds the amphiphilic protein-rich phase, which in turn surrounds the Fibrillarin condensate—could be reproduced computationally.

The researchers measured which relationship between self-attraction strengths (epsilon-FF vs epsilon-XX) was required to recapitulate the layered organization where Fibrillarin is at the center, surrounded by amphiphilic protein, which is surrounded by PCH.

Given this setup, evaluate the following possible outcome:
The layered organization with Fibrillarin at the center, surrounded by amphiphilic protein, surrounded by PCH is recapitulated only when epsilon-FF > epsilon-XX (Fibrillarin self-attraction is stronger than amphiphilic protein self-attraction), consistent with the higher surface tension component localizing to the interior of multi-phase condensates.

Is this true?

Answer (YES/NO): YES